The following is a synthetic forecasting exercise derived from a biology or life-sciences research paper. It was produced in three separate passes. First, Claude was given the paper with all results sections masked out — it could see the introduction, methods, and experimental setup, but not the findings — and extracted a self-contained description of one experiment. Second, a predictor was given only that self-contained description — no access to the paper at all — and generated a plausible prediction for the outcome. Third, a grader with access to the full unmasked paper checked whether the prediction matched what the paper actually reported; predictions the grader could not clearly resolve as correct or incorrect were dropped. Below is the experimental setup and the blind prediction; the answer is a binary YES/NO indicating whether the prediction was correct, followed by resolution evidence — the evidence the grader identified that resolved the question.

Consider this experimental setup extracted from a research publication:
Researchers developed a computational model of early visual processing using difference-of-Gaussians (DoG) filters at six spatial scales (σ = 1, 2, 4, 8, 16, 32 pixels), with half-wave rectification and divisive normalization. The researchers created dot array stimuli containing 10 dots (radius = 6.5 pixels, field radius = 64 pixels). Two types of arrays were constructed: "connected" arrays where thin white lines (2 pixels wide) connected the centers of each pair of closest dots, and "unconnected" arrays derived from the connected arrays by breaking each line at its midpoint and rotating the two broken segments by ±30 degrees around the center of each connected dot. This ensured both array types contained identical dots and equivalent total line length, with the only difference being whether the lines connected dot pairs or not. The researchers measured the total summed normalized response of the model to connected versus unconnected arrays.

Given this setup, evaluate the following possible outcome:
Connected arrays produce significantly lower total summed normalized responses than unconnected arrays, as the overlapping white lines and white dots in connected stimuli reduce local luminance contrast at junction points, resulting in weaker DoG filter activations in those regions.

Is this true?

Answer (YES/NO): NO